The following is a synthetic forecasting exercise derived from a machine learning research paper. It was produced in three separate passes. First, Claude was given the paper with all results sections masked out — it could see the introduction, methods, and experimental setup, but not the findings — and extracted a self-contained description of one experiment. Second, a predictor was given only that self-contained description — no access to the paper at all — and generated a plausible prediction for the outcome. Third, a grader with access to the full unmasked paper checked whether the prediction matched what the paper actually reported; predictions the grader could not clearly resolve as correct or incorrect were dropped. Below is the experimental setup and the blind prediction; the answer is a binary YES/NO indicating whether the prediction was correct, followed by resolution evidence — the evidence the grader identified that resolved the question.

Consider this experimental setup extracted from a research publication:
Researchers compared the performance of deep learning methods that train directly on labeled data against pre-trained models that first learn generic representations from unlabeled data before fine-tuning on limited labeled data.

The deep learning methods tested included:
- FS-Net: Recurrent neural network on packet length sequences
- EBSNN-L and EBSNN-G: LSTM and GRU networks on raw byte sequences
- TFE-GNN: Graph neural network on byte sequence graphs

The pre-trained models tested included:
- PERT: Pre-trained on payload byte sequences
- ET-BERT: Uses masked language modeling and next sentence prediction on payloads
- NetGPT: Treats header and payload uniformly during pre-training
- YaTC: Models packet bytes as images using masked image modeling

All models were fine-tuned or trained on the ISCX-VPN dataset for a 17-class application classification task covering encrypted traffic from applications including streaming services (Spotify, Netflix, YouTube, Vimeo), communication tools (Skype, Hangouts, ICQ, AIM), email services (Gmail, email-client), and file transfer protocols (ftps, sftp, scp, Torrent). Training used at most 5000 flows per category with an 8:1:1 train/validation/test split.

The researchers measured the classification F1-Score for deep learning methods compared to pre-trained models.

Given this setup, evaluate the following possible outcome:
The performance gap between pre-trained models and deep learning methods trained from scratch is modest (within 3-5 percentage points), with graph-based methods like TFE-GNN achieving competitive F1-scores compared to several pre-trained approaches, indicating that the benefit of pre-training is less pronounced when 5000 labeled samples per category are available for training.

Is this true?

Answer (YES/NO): NO